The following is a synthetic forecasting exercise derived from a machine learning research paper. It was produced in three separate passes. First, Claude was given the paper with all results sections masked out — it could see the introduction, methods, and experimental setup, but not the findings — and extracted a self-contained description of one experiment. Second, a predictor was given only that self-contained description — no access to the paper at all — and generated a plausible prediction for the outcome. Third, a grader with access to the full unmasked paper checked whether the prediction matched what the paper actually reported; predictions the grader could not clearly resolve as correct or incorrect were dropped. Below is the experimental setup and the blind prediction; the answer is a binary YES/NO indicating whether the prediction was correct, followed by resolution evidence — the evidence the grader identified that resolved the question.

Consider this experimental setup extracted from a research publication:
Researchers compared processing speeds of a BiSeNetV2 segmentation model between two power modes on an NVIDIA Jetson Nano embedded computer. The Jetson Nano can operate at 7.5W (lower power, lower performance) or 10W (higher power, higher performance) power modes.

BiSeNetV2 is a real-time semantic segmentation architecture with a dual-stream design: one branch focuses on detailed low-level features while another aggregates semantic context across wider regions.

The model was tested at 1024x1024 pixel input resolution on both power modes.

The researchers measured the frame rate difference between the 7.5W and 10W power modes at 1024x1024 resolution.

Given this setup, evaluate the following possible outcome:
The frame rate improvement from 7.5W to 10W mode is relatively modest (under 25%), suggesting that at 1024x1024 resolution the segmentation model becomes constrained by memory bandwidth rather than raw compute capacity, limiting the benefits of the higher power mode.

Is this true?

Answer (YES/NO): YES